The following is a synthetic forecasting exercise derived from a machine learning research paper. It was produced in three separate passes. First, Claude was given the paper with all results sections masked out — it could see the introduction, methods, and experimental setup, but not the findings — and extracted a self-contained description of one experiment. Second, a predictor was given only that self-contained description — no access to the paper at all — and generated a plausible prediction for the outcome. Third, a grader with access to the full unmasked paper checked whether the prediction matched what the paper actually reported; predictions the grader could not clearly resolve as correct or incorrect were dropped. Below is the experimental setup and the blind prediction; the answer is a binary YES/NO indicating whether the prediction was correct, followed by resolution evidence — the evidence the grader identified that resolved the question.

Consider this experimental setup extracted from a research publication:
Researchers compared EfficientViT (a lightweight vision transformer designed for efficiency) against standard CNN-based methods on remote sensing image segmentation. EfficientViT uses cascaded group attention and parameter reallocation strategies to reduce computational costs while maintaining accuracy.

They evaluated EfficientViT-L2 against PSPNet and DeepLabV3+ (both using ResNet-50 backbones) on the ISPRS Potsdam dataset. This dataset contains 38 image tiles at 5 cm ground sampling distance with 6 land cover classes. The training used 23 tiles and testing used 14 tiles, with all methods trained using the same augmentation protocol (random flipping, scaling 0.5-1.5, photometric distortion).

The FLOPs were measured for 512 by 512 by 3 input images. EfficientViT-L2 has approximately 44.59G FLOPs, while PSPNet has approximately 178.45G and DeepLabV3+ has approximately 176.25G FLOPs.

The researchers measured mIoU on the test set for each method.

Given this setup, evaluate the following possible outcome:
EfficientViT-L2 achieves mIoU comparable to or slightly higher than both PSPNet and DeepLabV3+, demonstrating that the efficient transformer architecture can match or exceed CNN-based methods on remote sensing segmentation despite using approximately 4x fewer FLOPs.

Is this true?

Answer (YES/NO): NO